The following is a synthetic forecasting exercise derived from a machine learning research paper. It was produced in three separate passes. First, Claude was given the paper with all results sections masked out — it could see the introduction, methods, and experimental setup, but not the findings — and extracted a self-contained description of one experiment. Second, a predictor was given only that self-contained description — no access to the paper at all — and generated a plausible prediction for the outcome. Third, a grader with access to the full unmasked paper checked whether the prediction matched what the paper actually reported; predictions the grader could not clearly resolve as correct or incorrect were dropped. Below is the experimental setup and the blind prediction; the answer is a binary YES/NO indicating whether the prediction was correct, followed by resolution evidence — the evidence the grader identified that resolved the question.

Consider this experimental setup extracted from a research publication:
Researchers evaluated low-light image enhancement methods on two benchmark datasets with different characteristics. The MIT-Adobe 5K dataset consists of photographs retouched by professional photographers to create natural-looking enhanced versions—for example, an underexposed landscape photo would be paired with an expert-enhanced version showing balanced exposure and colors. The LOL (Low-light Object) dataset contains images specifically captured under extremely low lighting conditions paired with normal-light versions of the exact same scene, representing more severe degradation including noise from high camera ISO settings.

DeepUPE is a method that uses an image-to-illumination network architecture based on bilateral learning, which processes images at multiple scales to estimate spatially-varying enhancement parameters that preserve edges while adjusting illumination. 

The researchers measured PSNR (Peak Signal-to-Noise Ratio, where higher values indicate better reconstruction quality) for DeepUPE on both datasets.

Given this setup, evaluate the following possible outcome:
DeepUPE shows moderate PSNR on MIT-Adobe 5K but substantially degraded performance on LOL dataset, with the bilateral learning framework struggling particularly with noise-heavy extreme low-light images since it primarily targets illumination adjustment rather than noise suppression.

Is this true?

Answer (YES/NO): NO